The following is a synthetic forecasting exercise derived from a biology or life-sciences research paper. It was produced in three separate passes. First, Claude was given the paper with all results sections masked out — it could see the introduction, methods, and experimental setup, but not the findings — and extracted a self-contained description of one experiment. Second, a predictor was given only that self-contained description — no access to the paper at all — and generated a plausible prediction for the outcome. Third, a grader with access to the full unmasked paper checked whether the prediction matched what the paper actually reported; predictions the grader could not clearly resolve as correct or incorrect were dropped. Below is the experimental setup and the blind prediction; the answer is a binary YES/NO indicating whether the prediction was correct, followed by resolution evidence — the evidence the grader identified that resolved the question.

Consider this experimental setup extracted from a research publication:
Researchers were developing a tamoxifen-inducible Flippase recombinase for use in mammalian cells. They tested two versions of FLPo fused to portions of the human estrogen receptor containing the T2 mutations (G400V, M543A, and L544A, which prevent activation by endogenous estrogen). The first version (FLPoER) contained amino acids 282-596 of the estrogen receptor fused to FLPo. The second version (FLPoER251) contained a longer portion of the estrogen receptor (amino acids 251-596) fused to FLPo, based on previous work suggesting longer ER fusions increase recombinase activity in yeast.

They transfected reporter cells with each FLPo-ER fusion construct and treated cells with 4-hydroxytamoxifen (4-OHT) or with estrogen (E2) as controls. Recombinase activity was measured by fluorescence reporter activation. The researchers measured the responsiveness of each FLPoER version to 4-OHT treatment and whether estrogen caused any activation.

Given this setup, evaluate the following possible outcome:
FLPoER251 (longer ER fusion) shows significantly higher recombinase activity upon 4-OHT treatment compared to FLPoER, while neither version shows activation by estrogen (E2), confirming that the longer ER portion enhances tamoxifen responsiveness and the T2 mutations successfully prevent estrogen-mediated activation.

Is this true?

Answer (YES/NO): YES